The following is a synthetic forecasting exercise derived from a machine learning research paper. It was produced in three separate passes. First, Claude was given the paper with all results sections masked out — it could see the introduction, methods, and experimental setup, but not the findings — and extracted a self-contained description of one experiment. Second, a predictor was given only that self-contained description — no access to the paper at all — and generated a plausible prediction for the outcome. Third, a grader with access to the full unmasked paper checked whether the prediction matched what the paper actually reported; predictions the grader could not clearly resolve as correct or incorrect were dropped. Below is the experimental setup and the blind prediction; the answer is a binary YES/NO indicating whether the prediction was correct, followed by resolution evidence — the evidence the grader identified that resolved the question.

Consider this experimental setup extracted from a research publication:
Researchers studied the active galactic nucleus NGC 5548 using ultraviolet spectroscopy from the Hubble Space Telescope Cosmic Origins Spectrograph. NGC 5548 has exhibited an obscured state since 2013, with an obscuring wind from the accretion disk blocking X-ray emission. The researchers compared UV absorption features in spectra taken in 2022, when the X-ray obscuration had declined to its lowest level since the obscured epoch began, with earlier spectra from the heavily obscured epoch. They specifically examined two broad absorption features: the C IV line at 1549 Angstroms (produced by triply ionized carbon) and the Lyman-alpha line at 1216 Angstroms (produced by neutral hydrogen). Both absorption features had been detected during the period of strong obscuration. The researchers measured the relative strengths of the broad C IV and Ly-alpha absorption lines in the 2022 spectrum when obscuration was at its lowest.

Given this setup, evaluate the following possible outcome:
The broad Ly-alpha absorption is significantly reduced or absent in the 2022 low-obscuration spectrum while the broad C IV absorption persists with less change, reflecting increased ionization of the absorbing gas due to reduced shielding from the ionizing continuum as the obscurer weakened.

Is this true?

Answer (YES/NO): NO